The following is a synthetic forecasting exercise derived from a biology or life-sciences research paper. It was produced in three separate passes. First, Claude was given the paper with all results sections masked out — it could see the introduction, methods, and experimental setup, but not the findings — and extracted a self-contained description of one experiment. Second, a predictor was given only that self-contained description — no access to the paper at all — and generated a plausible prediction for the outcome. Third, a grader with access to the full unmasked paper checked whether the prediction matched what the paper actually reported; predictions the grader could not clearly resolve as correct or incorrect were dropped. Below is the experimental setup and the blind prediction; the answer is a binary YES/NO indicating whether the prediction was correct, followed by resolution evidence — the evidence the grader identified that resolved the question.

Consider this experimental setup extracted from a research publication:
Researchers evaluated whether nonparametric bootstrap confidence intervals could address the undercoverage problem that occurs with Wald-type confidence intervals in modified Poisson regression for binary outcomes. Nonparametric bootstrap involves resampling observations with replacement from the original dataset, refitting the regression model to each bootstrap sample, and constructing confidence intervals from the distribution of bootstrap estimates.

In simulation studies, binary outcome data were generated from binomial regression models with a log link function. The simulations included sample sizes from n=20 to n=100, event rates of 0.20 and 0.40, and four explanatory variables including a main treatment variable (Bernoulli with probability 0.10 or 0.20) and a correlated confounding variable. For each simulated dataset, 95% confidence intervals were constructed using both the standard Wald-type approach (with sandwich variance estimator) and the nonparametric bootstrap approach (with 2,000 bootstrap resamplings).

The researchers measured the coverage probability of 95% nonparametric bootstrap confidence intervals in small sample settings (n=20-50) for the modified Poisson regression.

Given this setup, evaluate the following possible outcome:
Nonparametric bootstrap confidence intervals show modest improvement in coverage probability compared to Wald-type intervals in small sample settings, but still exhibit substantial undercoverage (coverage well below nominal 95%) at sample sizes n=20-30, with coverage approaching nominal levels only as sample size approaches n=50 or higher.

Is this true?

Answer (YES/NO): NO